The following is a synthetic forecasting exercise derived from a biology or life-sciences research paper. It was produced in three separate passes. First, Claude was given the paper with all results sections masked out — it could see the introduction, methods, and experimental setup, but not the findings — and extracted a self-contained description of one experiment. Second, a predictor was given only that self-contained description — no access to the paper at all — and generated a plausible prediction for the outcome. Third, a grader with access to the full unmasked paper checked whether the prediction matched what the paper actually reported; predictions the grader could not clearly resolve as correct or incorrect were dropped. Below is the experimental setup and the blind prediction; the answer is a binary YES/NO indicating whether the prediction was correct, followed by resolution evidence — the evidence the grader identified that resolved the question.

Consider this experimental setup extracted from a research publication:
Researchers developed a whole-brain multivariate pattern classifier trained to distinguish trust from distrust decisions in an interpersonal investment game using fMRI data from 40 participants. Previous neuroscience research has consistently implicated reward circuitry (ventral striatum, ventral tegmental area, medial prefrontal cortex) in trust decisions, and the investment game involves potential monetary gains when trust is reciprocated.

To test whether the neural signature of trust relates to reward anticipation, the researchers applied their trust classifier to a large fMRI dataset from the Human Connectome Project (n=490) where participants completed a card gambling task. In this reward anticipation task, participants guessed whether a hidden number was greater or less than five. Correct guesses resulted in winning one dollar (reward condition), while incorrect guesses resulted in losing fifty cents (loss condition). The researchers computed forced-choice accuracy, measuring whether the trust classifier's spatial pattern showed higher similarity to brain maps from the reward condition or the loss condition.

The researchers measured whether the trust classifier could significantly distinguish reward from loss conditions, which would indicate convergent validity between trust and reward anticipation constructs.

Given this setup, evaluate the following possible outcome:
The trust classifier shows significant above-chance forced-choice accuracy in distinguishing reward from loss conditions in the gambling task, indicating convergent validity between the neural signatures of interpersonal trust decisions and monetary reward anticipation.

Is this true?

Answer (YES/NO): NO